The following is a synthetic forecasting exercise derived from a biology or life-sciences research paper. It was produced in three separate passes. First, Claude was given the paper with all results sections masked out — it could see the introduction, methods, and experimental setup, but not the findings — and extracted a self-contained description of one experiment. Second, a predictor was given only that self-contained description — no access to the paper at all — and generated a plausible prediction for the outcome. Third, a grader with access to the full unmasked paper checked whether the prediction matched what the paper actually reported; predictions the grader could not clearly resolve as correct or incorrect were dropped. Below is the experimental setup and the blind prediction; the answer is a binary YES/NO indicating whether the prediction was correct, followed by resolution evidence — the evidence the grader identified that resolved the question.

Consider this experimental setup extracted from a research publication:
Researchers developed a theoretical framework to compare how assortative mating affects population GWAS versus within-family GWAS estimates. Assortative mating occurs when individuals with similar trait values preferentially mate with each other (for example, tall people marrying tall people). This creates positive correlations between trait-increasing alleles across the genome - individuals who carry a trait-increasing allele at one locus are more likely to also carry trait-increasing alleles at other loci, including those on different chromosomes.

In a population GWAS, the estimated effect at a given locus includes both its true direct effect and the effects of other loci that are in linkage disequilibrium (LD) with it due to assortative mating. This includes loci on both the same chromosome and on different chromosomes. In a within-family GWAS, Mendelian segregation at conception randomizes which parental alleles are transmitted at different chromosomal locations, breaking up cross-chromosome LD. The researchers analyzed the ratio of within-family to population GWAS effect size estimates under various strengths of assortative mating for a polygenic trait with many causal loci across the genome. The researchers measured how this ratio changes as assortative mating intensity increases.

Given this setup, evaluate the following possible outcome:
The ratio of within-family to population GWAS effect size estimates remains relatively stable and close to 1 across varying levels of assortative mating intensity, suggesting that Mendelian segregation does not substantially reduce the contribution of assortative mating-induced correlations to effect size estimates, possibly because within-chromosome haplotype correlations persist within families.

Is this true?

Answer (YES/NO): NO